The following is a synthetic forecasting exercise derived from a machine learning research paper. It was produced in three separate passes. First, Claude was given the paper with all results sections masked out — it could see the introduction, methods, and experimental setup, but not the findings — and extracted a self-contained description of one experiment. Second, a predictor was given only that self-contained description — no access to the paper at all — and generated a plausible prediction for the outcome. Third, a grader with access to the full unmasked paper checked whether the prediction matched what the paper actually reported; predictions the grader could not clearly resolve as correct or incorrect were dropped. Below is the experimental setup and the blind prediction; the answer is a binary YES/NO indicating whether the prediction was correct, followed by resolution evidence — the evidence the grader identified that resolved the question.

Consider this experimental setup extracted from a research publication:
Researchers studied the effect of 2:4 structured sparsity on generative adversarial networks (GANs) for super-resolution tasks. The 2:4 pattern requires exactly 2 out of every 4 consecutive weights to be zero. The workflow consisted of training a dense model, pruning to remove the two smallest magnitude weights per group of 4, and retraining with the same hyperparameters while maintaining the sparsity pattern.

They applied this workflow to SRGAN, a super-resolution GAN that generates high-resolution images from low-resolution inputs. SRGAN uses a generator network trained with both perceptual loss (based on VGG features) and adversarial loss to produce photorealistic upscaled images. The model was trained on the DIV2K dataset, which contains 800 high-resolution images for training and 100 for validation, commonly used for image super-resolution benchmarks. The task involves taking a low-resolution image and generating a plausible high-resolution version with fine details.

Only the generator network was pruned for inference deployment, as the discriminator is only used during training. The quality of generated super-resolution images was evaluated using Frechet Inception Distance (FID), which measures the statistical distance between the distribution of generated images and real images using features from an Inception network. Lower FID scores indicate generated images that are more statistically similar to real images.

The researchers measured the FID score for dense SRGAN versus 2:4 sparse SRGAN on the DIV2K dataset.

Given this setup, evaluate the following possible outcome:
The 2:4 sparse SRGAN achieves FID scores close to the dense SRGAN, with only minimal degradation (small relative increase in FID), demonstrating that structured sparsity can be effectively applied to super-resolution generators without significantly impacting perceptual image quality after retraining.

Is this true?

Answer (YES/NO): NO